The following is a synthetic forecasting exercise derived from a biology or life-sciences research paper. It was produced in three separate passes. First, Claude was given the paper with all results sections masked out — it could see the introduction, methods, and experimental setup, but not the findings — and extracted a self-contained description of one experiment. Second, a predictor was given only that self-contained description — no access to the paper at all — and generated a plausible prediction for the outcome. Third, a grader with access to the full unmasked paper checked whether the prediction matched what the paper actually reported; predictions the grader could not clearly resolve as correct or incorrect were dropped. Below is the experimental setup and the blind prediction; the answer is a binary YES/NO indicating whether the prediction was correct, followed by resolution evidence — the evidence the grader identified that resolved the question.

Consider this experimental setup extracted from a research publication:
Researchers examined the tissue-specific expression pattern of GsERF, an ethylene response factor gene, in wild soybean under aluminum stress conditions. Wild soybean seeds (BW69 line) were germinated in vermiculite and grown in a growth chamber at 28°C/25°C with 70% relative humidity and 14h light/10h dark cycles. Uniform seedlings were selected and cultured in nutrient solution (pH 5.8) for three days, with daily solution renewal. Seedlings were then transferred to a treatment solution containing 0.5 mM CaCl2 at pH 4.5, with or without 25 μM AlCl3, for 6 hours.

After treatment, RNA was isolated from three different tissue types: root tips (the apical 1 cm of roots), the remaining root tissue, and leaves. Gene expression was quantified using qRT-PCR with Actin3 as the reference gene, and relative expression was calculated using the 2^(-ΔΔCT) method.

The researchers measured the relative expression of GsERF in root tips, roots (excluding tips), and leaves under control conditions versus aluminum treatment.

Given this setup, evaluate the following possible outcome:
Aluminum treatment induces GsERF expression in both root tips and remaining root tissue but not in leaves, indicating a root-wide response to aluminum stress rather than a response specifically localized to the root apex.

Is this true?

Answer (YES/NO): NO